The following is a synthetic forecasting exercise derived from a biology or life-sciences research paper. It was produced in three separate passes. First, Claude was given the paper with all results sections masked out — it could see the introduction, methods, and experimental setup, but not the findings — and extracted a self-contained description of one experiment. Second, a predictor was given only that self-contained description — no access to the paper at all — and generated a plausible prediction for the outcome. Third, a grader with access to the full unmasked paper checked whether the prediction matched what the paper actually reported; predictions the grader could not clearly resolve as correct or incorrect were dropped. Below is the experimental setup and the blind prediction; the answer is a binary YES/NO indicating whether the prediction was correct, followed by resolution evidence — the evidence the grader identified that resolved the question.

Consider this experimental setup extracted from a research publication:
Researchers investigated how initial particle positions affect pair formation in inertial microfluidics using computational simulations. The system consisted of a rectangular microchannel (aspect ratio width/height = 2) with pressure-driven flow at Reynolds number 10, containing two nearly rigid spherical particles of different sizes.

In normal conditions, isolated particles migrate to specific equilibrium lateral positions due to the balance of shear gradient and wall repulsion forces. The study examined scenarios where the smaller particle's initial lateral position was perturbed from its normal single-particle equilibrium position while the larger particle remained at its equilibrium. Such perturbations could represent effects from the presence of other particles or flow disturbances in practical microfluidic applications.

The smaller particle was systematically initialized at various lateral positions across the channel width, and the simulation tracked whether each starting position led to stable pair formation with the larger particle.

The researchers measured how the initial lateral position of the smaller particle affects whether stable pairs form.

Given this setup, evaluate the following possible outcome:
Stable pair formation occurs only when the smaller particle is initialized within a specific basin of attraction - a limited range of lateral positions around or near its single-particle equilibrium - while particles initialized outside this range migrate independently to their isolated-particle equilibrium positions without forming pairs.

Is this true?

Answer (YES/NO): NO